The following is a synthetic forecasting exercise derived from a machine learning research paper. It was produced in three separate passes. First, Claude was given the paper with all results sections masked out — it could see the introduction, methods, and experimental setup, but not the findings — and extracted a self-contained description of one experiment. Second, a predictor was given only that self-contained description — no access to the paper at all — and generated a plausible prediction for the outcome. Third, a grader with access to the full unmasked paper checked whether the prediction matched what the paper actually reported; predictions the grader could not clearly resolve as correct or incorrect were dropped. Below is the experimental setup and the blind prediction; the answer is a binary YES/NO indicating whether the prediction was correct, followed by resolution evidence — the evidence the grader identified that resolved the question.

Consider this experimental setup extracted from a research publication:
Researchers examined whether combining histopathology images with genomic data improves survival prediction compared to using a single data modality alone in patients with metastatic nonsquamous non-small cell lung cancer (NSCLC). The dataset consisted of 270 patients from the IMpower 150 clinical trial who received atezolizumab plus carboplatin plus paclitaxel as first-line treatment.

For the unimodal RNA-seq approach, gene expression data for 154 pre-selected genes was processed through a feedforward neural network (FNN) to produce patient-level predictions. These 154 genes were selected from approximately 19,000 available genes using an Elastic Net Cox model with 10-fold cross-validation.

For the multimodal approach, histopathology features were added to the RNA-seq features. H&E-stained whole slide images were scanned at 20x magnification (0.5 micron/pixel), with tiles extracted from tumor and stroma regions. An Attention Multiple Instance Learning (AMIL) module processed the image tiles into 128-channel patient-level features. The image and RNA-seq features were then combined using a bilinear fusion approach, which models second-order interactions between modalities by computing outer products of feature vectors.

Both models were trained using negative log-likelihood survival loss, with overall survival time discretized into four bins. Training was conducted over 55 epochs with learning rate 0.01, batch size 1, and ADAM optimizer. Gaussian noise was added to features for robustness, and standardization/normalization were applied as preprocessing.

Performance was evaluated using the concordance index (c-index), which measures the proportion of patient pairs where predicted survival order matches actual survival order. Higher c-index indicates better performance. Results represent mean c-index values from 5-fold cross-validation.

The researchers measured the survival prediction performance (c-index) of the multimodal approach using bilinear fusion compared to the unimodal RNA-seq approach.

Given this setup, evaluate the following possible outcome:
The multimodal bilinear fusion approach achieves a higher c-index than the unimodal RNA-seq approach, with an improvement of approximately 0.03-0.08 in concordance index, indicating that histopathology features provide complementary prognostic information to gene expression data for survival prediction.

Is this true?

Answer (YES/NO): NO